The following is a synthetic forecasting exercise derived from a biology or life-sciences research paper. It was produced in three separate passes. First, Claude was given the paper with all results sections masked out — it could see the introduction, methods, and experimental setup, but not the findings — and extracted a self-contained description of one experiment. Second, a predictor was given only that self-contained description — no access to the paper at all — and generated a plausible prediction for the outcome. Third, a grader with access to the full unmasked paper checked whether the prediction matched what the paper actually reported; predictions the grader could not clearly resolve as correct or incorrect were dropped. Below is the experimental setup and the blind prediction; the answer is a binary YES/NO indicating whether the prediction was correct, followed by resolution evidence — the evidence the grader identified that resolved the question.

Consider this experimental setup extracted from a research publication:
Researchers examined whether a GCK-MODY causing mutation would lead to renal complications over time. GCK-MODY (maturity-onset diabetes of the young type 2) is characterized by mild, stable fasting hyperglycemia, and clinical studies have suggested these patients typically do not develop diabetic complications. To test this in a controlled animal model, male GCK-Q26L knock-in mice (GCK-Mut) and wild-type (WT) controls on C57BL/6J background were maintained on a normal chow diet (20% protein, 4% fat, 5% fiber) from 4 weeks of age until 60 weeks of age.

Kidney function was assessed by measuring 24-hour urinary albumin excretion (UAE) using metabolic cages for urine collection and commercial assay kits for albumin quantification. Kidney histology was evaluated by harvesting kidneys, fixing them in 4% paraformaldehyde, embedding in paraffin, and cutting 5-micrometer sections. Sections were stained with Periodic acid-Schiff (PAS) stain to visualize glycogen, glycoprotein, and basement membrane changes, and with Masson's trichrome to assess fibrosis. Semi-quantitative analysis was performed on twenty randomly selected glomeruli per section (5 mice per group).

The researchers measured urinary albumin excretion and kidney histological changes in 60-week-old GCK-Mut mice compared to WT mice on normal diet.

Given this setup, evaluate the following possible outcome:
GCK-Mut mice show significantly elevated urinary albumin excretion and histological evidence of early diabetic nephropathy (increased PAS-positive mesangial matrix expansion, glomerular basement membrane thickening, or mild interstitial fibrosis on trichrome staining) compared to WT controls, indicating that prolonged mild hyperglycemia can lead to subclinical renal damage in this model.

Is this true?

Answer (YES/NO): YES